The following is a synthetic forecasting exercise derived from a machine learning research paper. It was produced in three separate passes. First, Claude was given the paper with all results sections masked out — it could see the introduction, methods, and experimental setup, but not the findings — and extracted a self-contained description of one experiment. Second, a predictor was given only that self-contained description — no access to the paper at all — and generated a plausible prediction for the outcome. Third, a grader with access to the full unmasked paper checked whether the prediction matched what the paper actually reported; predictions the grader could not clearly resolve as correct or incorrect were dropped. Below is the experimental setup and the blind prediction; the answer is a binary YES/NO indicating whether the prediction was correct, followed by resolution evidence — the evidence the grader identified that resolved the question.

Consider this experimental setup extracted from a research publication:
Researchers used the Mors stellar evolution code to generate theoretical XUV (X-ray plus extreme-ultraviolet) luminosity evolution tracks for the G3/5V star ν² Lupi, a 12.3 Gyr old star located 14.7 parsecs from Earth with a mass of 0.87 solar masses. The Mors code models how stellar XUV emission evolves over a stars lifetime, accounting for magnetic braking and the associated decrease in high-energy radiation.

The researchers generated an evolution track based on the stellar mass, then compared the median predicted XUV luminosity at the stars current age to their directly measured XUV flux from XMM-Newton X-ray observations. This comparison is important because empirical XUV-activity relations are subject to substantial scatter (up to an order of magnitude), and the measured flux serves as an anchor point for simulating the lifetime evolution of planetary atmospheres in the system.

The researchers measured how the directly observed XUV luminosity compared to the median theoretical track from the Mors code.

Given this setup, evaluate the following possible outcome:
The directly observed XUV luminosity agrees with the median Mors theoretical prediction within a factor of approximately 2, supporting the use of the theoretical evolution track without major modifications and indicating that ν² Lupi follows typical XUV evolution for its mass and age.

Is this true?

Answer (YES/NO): NO